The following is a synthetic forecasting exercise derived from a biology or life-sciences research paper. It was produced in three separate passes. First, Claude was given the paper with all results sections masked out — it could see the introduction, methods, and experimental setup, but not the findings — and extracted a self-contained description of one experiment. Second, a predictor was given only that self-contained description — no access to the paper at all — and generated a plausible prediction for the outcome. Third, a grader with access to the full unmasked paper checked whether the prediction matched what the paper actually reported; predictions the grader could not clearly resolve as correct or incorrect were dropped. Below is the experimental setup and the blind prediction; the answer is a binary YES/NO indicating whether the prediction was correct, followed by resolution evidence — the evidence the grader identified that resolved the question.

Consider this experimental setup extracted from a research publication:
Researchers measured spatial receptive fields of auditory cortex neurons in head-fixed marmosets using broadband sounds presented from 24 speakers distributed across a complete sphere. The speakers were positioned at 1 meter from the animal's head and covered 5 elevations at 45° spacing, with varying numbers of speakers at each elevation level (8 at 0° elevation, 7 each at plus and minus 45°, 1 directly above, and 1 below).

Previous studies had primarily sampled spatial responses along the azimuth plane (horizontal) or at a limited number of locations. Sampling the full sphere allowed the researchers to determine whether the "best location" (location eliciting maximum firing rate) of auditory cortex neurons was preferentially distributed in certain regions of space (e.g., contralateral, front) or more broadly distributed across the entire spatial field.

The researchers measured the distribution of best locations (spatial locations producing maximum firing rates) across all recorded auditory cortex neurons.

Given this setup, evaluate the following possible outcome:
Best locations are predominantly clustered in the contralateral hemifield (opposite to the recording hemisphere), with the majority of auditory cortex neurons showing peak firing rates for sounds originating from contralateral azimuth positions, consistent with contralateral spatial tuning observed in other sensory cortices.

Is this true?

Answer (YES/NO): NO